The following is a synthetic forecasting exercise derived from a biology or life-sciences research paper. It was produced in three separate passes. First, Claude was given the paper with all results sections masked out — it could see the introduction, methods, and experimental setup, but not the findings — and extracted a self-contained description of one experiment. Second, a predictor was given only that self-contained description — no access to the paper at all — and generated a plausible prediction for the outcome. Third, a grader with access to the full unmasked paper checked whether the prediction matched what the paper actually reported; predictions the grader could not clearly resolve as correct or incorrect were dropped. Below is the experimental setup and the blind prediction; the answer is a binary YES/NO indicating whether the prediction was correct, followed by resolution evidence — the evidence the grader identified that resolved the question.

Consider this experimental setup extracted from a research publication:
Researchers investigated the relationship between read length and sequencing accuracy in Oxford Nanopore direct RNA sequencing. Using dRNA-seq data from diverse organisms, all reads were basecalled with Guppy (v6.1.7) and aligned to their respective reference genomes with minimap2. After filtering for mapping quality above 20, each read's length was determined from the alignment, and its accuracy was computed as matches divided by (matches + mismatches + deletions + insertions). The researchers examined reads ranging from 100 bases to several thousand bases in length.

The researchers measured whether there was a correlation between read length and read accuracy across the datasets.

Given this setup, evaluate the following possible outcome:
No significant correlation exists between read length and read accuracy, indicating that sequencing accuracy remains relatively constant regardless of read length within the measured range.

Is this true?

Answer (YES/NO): YES